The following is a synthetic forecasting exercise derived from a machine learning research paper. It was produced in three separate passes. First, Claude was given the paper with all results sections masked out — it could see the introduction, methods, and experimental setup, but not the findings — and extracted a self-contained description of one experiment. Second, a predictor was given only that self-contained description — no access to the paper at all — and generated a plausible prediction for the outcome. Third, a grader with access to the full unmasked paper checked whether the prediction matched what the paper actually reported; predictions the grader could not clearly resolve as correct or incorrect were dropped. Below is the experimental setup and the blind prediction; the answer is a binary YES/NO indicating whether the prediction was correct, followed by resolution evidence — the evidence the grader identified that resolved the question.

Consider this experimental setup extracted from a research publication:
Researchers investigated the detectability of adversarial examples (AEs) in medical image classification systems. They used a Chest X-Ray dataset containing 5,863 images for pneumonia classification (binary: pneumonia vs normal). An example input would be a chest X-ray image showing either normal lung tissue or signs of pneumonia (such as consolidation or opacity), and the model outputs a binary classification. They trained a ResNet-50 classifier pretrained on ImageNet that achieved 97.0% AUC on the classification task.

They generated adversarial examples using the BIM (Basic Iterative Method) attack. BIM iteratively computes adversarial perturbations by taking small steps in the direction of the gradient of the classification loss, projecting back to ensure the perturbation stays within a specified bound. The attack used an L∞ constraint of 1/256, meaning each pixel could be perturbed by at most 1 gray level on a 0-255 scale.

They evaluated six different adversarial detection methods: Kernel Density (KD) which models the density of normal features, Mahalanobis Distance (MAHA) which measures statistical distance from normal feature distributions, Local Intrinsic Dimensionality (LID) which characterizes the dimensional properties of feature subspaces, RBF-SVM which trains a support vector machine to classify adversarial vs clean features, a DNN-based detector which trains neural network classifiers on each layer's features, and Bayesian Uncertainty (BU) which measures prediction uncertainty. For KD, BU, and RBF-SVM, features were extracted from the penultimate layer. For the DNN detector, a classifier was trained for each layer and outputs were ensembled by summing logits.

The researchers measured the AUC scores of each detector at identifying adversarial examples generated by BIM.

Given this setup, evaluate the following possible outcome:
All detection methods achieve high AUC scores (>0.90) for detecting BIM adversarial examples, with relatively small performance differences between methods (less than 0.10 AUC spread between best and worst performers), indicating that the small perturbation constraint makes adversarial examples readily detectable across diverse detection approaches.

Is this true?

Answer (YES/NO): NO